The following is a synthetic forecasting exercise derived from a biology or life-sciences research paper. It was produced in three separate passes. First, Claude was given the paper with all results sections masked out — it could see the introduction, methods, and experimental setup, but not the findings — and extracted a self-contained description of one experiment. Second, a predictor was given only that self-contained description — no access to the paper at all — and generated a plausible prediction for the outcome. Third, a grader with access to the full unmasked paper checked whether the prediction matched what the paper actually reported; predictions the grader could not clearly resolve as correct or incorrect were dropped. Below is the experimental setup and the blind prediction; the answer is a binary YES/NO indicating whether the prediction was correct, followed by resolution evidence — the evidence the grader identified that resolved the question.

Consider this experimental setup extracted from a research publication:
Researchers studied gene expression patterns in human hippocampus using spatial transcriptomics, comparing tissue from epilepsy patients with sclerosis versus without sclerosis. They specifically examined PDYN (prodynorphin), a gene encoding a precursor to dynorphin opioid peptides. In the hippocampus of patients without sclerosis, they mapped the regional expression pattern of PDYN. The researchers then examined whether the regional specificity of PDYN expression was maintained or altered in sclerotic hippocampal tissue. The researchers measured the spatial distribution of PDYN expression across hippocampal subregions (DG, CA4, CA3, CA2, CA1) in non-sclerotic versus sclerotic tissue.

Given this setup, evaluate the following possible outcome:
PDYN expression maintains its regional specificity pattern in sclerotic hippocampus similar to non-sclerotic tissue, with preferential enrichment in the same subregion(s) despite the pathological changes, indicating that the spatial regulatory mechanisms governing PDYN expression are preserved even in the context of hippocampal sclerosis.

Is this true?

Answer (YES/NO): NO